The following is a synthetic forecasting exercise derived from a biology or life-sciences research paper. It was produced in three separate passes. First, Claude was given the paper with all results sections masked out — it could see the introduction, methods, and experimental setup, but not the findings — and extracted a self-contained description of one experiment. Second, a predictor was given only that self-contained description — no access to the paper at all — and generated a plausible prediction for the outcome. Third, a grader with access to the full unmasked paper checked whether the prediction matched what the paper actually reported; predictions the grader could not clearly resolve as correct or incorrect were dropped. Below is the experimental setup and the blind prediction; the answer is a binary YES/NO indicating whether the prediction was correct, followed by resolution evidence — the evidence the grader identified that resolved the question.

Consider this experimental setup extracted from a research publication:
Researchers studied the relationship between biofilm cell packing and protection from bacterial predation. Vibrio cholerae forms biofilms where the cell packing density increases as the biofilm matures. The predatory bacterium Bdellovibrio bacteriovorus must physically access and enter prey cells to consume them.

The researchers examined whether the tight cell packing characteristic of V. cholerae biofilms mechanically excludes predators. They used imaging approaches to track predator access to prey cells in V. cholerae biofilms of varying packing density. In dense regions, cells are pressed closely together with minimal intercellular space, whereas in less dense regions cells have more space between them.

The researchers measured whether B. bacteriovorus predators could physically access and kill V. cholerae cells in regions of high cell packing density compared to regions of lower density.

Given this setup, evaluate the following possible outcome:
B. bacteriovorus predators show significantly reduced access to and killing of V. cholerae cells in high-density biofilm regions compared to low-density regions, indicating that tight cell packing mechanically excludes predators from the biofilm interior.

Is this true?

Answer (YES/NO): YES